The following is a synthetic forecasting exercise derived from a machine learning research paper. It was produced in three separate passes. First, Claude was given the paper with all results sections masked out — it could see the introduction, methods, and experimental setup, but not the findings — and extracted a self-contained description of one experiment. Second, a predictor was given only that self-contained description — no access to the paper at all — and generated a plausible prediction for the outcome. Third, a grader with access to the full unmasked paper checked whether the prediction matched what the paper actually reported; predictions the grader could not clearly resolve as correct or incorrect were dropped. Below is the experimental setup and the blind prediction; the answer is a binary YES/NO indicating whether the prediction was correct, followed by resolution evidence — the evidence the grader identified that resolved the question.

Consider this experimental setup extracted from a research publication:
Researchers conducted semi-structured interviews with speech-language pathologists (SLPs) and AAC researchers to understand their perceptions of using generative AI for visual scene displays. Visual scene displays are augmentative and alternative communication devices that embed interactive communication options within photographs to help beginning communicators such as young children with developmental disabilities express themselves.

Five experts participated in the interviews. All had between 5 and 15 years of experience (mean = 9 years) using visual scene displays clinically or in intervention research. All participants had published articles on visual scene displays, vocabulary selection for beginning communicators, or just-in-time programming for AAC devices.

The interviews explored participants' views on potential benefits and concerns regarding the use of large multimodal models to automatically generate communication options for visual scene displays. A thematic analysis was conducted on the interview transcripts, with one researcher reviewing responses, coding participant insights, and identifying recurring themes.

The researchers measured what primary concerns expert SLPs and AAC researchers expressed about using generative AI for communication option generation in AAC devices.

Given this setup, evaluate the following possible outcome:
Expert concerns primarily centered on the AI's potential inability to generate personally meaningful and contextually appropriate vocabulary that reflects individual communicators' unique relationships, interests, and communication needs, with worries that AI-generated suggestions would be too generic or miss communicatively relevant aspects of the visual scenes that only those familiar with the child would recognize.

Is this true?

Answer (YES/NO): NO